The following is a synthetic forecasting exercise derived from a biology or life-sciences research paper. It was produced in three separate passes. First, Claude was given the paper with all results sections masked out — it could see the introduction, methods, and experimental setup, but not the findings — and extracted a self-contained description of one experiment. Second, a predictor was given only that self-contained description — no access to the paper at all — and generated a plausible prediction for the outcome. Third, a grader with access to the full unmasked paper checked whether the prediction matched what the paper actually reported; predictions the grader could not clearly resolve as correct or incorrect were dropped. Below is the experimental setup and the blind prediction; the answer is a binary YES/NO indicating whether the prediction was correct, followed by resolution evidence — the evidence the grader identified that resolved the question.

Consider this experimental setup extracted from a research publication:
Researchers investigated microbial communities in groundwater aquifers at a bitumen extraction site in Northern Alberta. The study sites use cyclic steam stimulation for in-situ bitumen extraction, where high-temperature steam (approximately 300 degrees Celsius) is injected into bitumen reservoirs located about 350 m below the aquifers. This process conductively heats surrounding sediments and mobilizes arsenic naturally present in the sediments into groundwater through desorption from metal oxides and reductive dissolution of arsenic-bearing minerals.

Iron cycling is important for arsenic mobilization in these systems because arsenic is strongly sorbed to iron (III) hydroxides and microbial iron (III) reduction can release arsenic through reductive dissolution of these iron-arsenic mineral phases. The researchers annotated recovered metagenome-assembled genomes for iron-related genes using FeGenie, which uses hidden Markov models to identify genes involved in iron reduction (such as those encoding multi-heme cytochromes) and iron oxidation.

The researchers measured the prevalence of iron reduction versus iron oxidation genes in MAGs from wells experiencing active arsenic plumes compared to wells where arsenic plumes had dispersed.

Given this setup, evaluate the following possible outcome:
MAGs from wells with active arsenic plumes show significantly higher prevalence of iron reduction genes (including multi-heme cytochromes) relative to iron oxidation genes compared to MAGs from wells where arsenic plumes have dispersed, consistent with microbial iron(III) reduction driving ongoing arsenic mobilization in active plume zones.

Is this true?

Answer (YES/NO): NO